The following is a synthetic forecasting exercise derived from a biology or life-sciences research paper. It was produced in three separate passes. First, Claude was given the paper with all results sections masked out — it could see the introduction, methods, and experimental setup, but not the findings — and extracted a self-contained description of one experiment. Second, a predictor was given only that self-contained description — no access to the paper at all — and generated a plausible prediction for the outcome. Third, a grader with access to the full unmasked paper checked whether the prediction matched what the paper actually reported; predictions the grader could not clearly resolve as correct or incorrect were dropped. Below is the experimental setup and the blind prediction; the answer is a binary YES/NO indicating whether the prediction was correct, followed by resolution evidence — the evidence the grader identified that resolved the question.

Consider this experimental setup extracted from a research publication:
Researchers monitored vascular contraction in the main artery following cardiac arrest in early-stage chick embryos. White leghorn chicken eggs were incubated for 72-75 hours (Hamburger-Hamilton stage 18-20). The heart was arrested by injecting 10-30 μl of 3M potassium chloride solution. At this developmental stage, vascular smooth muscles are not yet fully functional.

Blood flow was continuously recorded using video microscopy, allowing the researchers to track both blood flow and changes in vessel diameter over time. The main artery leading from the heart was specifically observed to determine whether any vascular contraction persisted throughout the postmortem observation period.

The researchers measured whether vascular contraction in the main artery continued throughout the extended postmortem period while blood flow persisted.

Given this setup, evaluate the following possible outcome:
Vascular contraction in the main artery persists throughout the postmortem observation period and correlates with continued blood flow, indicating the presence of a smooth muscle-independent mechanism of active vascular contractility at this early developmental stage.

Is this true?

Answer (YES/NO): NO